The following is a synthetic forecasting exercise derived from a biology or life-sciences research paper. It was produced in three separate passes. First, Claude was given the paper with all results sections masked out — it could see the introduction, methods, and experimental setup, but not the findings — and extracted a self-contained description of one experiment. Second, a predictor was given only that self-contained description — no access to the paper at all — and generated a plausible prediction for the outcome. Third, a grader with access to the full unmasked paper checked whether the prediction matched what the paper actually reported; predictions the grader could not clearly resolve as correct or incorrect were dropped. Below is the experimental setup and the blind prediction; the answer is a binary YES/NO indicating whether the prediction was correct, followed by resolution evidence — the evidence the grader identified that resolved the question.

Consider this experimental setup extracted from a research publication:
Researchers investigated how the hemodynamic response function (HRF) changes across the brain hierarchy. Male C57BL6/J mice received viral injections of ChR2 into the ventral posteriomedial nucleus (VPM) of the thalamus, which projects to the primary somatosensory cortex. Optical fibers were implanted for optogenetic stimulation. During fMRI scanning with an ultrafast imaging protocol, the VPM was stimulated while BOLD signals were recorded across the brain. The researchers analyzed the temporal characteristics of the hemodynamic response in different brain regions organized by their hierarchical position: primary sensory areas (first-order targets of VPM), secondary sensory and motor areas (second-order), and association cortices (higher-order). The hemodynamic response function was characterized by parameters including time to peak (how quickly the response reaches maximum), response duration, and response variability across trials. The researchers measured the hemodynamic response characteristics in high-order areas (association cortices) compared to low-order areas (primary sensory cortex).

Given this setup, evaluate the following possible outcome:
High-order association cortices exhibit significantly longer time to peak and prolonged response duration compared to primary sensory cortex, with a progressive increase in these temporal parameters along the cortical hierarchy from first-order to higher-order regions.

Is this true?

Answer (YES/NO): NO